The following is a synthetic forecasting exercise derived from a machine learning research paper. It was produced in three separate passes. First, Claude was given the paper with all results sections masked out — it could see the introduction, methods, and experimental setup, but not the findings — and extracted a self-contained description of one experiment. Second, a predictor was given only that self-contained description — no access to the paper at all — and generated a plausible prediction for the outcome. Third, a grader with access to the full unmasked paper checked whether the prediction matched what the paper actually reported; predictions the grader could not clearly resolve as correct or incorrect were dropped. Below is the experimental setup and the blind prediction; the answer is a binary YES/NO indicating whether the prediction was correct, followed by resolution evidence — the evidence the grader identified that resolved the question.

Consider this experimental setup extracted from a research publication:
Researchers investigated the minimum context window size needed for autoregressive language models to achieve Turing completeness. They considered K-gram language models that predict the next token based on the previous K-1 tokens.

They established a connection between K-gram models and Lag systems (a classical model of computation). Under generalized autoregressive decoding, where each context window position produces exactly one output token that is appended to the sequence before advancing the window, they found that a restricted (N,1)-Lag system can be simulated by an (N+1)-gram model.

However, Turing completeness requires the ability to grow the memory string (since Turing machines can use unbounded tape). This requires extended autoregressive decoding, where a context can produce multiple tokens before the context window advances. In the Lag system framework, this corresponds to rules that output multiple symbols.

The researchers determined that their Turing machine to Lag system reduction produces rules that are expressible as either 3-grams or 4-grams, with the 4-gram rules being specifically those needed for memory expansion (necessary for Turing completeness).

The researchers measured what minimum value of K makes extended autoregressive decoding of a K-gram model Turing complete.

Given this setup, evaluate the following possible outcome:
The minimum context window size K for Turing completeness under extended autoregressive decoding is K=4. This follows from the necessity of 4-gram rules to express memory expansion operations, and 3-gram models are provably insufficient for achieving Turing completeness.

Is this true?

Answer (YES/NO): YES